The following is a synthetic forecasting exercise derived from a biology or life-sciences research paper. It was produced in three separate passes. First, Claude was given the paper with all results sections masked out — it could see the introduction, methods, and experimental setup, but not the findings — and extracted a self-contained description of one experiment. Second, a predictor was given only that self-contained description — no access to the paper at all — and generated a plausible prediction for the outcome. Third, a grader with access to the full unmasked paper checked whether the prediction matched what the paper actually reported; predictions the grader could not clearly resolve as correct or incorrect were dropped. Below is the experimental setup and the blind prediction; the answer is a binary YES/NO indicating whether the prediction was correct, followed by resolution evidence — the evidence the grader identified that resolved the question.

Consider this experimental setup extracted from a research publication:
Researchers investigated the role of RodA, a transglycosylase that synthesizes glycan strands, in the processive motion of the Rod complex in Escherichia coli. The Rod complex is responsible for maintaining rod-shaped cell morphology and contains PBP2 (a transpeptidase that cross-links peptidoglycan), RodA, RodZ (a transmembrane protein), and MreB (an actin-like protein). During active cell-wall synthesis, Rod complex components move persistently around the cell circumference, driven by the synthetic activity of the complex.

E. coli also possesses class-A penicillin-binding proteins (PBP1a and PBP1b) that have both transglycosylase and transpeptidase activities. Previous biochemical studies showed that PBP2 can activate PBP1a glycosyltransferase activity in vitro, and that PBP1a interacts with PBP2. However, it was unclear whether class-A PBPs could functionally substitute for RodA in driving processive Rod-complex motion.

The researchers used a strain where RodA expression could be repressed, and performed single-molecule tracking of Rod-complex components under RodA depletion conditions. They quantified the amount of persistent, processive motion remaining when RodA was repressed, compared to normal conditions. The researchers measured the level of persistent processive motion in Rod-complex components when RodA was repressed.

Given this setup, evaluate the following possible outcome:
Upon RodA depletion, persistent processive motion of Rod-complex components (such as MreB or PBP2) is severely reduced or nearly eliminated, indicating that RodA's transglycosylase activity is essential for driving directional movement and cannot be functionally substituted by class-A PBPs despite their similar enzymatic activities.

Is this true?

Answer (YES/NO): NO